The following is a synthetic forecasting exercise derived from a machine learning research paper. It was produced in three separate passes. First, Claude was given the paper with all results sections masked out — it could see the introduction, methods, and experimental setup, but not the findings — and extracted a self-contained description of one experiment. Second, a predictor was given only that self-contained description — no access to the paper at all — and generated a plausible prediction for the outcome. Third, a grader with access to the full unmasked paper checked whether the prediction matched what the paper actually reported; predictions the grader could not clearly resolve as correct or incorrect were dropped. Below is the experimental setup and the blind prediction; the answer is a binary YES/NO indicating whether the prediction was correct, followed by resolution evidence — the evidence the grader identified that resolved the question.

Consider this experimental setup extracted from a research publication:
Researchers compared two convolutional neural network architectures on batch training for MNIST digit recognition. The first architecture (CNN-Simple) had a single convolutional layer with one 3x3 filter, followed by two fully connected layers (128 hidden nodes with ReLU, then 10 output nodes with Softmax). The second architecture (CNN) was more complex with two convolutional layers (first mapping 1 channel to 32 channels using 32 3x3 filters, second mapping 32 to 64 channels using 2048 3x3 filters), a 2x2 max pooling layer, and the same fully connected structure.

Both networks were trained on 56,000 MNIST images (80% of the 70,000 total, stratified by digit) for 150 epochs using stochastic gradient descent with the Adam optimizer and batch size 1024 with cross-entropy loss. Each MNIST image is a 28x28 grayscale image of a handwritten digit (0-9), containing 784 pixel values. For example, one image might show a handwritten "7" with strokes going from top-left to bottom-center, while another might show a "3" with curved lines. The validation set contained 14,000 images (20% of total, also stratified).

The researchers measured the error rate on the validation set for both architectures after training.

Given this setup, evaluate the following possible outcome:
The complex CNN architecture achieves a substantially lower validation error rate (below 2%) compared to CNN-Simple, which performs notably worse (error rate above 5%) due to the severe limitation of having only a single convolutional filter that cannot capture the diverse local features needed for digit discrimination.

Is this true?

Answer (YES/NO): NO